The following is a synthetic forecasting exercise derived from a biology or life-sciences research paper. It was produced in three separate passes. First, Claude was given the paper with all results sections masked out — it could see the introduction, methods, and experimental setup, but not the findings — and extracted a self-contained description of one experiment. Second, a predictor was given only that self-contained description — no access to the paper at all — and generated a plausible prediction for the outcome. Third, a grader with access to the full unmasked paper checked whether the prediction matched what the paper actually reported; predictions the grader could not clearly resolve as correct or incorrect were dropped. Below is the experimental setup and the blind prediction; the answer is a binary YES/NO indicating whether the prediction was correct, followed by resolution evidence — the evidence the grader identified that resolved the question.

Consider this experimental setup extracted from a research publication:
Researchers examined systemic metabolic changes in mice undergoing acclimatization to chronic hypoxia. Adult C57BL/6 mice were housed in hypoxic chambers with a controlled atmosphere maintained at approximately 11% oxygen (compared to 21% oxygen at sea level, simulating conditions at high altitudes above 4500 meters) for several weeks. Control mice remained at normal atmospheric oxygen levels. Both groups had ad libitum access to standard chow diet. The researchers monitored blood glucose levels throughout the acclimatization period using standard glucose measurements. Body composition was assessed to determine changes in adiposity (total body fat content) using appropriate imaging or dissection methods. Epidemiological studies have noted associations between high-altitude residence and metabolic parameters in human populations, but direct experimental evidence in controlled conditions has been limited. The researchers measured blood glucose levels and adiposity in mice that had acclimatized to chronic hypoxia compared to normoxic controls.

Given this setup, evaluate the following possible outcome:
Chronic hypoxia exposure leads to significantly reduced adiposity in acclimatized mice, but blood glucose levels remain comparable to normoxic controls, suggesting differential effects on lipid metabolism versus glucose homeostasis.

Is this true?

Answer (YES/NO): NO